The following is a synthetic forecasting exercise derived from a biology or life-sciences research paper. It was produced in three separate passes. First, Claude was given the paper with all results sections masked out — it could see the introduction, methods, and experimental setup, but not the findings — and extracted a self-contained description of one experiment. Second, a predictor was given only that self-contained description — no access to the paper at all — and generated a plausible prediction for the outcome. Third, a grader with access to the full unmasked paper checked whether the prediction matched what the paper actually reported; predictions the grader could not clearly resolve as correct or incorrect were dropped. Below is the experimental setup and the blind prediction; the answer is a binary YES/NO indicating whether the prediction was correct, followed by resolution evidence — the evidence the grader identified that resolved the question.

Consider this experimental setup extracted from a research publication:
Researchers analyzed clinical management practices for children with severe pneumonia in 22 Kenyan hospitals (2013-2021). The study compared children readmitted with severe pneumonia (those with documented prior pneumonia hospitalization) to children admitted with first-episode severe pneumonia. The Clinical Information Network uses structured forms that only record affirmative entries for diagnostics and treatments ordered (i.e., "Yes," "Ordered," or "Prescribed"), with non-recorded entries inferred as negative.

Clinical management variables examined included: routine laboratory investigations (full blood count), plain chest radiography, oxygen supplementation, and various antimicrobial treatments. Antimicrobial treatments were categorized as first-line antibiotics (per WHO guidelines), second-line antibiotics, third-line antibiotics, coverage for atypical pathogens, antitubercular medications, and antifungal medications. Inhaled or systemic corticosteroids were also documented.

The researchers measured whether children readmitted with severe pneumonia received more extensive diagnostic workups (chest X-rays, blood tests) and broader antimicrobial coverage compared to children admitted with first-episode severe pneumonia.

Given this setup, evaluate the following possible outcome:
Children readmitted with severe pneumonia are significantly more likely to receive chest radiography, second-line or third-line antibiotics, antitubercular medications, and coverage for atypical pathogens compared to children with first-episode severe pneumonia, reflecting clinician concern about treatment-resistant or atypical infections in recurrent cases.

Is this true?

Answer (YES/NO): NO